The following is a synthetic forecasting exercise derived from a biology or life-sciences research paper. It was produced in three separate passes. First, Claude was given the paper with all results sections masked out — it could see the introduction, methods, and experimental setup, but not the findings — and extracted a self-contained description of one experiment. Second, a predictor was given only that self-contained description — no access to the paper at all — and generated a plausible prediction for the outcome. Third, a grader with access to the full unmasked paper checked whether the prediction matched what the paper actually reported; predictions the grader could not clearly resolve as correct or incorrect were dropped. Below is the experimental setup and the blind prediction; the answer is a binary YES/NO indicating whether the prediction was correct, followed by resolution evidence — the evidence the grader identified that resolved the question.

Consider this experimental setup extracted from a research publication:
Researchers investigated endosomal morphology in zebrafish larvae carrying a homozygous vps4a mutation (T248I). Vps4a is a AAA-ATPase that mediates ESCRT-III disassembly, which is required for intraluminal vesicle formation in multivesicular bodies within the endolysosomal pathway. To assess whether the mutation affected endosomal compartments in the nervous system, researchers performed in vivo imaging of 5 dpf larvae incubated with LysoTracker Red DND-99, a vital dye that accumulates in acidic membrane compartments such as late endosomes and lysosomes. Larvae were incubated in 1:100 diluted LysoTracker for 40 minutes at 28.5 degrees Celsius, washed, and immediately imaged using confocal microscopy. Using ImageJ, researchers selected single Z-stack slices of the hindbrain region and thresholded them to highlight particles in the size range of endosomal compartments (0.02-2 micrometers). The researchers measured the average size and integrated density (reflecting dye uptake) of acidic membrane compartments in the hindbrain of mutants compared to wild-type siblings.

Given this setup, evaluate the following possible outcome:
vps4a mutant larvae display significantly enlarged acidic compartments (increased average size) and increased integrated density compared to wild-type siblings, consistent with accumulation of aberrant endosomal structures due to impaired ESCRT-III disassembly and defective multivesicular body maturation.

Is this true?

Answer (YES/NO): YES